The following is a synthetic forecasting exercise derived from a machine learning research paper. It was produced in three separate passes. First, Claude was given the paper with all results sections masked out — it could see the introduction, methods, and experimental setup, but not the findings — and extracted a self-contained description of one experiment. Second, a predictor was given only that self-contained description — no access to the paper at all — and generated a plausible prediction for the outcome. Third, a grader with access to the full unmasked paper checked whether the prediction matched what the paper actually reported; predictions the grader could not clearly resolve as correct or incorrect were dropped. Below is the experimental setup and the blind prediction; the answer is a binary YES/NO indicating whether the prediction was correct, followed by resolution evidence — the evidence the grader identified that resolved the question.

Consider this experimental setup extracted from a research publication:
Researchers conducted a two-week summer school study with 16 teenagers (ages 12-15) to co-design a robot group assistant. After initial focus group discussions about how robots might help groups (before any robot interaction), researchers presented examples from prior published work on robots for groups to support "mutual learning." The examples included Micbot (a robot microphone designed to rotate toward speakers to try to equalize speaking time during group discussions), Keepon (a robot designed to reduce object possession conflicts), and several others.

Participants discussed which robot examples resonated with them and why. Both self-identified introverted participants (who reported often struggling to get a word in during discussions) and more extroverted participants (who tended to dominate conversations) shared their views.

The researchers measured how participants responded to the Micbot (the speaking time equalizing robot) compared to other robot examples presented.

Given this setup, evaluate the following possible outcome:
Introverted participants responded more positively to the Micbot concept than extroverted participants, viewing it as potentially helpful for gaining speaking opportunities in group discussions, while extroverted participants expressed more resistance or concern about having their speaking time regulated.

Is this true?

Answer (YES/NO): NO